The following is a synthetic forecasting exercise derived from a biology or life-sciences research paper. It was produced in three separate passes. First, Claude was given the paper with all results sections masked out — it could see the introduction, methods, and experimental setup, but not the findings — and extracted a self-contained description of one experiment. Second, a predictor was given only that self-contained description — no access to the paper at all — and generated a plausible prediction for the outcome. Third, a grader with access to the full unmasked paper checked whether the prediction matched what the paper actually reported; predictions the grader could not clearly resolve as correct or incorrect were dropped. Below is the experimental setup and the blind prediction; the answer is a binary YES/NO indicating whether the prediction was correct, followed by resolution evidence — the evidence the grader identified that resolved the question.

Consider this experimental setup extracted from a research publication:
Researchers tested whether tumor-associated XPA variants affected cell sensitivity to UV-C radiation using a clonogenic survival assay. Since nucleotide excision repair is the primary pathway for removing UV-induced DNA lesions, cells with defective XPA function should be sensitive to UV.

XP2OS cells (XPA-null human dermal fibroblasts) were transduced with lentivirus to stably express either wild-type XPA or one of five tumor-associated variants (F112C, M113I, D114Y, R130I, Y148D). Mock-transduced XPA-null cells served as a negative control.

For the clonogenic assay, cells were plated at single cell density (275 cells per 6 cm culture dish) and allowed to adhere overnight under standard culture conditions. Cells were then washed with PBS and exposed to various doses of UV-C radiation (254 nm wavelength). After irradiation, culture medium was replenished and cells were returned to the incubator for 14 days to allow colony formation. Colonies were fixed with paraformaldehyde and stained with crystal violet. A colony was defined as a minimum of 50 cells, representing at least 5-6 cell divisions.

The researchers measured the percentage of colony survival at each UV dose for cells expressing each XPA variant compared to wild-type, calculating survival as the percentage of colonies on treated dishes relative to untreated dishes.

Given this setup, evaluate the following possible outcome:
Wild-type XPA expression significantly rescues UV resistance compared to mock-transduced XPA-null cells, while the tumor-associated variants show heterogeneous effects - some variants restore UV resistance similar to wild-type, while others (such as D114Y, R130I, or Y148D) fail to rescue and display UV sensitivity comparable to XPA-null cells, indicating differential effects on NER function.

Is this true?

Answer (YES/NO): NO